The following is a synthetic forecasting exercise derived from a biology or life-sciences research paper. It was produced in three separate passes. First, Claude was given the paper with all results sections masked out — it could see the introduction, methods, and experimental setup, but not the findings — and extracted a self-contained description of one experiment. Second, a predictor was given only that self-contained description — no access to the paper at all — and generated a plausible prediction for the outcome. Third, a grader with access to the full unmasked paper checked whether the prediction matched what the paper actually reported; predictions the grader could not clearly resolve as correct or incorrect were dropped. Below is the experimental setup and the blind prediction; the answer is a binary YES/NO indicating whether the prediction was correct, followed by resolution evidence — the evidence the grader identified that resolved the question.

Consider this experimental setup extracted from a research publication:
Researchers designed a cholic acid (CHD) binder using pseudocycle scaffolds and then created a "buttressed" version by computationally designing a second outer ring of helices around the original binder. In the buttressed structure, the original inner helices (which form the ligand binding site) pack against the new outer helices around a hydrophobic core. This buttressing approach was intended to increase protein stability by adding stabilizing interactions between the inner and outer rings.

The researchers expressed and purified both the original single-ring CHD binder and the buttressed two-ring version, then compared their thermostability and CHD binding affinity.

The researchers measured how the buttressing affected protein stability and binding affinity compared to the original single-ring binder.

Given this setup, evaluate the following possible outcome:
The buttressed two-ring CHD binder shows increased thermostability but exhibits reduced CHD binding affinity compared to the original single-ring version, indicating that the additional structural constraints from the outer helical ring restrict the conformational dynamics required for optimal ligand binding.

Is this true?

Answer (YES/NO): NO